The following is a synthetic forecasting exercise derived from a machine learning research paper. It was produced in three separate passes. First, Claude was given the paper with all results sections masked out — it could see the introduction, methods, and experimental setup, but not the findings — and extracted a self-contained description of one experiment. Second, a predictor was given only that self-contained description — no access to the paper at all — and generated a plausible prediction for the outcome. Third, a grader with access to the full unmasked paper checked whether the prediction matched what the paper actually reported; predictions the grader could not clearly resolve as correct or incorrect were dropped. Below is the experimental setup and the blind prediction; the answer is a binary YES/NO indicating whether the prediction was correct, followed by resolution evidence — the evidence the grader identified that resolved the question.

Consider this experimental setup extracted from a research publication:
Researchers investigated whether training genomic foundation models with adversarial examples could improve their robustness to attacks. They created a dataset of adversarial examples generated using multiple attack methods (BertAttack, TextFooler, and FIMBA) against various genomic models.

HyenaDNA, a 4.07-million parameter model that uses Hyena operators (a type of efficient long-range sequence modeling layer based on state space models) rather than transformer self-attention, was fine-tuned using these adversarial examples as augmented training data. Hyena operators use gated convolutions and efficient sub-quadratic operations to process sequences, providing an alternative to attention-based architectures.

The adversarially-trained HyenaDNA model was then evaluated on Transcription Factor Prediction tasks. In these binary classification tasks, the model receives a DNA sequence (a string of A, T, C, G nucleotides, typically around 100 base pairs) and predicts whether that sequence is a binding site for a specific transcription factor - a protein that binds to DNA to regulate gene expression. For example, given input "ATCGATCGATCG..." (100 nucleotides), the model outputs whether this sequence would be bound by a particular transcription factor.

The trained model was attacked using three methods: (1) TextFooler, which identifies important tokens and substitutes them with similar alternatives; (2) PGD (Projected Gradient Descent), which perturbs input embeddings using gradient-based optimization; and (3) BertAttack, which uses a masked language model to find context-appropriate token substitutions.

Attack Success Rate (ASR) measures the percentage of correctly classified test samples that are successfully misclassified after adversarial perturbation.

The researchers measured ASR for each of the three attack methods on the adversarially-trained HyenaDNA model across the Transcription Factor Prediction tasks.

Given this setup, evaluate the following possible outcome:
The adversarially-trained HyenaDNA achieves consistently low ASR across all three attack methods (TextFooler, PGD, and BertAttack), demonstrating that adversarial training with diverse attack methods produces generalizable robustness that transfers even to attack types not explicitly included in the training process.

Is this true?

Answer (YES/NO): NO